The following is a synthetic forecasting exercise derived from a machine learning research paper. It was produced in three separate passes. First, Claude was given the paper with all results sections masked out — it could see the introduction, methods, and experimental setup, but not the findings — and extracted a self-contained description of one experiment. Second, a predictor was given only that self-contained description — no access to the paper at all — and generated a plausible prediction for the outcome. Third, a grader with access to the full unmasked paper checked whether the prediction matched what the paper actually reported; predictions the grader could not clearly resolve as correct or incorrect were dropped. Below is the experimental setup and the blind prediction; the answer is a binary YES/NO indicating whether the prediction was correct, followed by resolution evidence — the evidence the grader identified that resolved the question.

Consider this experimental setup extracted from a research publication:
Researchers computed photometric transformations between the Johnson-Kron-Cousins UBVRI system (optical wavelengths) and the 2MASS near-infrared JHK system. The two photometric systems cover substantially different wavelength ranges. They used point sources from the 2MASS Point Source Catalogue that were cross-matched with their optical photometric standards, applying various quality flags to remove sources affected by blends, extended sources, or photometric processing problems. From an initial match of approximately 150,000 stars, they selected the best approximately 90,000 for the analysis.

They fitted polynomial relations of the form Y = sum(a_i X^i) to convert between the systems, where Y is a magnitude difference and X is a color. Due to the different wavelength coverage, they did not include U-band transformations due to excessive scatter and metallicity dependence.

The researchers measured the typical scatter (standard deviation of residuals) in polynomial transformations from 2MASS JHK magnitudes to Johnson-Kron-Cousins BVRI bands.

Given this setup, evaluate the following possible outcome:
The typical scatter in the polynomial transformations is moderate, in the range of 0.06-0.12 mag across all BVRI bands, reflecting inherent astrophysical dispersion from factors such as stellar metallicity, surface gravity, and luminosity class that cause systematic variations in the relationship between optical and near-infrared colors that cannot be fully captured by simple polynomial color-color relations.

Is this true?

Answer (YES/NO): NO